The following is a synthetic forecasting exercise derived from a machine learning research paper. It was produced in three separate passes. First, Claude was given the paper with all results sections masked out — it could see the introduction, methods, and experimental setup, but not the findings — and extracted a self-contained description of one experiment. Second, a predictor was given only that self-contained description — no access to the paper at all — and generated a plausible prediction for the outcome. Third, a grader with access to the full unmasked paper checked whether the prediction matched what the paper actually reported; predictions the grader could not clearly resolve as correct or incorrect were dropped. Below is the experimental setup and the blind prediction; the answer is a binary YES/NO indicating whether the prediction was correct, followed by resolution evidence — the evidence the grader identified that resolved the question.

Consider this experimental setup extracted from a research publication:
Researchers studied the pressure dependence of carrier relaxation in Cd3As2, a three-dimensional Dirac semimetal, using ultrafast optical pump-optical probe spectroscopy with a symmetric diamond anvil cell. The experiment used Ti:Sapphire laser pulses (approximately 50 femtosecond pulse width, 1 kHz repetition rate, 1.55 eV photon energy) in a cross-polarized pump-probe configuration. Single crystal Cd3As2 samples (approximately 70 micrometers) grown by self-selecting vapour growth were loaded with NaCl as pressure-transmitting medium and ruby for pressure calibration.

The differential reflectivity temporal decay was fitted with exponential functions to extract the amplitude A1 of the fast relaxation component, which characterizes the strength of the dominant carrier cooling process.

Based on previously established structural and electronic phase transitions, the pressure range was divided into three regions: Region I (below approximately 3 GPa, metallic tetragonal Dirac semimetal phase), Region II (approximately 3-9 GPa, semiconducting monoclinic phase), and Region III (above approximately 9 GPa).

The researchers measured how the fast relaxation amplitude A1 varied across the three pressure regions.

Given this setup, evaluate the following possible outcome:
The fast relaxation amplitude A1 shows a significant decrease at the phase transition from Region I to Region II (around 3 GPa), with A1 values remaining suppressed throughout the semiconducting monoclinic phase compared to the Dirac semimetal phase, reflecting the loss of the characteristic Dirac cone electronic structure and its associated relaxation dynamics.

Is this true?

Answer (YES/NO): NO